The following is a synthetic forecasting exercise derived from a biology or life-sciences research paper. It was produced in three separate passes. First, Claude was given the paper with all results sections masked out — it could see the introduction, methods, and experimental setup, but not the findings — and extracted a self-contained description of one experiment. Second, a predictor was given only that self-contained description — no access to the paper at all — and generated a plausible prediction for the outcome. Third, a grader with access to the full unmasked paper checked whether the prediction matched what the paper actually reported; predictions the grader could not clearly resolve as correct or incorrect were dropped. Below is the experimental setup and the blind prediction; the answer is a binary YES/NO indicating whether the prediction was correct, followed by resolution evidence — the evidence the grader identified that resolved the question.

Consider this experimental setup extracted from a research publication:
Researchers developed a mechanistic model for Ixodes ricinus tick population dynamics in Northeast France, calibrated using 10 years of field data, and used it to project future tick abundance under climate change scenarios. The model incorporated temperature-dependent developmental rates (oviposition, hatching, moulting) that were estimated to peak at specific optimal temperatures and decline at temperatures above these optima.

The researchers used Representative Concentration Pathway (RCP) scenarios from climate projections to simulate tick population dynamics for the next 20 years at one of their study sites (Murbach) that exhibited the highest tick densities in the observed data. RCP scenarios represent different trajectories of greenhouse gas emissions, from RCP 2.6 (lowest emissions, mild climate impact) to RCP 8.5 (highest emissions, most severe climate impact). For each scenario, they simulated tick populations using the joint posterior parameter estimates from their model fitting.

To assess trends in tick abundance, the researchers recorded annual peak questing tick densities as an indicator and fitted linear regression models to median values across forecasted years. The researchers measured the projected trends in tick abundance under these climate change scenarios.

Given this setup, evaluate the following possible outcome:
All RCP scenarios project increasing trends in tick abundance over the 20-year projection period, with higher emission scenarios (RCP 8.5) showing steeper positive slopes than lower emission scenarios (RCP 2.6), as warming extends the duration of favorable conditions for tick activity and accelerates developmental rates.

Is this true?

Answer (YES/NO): NO